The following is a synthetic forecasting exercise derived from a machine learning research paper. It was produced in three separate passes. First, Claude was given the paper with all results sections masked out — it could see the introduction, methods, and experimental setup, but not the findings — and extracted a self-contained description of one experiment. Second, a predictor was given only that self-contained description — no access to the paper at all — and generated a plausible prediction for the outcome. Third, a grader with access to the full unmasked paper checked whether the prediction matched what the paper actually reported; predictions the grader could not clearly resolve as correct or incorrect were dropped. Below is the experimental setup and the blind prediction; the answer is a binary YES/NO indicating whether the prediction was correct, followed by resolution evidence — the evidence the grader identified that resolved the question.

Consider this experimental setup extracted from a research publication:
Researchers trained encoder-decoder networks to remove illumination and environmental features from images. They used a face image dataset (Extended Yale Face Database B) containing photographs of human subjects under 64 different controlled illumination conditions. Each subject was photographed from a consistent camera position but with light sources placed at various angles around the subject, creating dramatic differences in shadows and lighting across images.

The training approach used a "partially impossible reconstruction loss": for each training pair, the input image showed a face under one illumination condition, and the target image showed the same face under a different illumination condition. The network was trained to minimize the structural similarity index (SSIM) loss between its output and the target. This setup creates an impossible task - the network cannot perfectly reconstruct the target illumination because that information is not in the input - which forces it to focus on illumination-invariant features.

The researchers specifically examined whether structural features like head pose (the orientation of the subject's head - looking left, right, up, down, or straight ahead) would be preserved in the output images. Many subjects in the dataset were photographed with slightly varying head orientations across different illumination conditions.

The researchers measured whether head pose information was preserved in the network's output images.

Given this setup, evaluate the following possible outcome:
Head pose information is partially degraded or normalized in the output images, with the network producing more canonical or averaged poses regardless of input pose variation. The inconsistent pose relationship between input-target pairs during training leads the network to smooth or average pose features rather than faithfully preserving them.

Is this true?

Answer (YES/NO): NO